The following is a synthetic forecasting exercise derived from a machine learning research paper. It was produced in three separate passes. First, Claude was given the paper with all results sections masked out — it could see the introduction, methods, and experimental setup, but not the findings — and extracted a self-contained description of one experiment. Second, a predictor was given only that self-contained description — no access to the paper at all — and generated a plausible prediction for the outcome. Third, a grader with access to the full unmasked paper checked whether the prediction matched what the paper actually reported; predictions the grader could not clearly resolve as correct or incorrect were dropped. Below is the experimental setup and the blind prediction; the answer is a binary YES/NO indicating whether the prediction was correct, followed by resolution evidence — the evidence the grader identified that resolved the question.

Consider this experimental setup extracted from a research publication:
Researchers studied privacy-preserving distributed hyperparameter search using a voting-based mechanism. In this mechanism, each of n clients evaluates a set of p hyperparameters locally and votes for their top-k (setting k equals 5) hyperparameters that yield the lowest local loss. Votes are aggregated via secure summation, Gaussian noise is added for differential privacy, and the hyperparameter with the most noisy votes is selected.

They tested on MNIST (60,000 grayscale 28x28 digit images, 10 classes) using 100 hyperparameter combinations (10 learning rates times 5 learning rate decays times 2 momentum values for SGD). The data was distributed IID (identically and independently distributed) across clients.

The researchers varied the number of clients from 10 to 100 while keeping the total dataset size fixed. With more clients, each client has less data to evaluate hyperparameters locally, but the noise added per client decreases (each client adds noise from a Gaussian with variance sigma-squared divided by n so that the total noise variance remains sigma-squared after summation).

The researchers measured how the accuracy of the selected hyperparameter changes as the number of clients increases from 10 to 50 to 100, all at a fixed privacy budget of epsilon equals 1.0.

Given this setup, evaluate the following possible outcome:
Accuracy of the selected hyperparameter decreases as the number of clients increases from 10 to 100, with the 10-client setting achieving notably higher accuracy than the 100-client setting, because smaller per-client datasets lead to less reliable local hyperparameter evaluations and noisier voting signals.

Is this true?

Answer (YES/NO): NO